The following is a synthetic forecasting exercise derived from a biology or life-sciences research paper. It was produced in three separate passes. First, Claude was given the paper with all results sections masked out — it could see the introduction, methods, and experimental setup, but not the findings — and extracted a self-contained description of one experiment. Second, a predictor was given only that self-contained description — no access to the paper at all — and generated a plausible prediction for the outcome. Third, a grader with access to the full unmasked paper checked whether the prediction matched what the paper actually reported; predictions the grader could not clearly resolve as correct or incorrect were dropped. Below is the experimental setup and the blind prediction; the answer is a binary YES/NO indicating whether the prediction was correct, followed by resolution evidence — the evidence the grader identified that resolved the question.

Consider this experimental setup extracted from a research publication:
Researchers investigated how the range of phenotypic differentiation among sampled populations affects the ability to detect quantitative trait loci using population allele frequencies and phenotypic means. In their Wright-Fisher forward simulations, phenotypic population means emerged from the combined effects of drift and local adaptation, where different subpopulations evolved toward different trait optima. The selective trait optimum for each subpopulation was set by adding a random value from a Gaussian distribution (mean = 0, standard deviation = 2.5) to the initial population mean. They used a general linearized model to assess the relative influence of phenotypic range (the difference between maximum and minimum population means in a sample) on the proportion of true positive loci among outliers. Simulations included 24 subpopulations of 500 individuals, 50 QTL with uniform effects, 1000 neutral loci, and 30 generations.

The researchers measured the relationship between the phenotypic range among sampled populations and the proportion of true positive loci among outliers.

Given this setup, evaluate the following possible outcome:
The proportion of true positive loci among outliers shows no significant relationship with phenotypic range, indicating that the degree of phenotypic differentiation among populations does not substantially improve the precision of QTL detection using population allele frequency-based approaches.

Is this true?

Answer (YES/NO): NO